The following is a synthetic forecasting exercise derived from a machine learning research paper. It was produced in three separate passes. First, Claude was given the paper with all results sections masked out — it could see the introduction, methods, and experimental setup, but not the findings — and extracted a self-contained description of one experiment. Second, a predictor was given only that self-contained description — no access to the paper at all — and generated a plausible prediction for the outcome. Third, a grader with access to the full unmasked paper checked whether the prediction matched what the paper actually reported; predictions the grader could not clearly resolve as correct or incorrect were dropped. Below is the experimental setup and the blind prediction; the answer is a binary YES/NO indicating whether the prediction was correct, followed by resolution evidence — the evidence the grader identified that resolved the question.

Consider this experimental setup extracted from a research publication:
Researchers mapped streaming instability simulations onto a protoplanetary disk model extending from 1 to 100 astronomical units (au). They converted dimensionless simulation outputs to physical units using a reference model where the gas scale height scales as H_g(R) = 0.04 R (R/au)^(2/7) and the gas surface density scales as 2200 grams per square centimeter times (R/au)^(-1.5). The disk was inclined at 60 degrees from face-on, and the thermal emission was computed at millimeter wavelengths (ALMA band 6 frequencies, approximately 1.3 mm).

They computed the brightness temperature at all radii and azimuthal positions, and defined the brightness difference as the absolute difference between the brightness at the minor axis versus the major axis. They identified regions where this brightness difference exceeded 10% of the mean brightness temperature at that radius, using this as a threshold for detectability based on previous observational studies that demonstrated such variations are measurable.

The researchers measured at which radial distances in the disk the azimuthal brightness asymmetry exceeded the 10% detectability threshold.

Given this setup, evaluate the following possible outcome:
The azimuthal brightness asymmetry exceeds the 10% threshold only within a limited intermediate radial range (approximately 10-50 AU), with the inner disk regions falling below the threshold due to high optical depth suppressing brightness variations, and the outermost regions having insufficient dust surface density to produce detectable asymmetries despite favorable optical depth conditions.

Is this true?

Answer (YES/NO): NO